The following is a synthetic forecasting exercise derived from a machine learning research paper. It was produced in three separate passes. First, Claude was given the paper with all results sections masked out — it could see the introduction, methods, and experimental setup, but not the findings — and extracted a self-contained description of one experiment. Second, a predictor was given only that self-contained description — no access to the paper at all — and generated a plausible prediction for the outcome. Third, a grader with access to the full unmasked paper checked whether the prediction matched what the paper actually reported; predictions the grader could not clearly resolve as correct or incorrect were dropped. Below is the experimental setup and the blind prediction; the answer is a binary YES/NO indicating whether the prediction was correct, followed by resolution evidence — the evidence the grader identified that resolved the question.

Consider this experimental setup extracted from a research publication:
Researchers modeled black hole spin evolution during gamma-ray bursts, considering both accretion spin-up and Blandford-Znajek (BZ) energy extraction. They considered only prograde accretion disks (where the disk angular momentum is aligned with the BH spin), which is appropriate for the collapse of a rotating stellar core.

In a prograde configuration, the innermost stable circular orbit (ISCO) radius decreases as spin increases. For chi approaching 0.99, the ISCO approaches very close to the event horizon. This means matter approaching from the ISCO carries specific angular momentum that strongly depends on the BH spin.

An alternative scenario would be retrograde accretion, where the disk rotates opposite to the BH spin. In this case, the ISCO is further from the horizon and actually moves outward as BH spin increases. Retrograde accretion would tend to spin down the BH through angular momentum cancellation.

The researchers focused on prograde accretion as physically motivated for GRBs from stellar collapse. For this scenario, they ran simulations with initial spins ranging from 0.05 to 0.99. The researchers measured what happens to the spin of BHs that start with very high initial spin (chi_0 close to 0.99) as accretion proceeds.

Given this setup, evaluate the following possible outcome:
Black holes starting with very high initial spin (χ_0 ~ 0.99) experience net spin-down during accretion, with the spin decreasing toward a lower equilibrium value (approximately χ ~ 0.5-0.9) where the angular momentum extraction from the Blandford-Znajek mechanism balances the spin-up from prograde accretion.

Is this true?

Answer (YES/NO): YES